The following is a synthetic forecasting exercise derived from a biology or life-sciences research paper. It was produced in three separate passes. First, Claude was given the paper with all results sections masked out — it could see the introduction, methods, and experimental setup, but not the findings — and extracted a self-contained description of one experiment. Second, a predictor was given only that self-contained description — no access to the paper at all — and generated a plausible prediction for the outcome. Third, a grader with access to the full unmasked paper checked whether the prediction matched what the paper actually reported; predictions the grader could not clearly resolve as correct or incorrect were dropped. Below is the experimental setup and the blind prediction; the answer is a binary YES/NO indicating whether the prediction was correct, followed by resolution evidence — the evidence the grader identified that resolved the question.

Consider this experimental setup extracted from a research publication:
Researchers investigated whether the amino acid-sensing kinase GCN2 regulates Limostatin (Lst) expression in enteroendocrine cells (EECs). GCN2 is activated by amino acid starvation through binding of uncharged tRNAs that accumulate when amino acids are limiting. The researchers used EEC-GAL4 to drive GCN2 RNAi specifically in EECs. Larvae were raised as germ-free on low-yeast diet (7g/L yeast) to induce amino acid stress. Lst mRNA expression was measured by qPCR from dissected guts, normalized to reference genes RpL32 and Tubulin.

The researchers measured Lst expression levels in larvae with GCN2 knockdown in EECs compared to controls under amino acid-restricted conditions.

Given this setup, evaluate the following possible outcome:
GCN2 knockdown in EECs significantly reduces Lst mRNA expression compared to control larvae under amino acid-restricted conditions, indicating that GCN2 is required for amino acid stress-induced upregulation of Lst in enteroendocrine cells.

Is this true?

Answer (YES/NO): NO